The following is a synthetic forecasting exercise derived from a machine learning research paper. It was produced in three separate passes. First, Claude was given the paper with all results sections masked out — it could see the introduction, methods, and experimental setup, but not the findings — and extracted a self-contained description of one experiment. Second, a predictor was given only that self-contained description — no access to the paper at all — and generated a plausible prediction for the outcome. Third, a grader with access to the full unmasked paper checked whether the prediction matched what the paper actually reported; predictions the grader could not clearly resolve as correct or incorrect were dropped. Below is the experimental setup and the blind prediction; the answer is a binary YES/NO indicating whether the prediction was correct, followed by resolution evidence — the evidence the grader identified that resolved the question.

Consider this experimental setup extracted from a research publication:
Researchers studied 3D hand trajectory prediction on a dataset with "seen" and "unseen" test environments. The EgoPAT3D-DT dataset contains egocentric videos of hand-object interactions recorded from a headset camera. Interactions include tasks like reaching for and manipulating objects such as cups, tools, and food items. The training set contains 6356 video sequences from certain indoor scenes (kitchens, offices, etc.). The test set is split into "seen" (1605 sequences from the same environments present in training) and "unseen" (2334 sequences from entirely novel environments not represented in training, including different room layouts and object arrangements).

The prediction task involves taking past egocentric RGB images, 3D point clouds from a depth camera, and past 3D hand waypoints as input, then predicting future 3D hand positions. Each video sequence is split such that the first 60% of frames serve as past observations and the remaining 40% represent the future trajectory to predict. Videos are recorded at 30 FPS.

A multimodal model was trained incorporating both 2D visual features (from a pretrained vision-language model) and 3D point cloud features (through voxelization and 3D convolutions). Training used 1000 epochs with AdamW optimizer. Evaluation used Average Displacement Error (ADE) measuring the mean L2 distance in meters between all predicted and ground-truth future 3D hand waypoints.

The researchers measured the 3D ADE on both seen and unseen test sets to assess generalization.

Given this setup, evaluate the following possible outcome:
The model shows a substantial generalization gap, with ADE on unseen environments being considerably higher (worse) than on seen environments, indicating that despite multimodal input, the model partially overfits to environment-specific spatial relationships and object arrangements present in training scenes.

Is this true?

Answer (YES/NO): NO